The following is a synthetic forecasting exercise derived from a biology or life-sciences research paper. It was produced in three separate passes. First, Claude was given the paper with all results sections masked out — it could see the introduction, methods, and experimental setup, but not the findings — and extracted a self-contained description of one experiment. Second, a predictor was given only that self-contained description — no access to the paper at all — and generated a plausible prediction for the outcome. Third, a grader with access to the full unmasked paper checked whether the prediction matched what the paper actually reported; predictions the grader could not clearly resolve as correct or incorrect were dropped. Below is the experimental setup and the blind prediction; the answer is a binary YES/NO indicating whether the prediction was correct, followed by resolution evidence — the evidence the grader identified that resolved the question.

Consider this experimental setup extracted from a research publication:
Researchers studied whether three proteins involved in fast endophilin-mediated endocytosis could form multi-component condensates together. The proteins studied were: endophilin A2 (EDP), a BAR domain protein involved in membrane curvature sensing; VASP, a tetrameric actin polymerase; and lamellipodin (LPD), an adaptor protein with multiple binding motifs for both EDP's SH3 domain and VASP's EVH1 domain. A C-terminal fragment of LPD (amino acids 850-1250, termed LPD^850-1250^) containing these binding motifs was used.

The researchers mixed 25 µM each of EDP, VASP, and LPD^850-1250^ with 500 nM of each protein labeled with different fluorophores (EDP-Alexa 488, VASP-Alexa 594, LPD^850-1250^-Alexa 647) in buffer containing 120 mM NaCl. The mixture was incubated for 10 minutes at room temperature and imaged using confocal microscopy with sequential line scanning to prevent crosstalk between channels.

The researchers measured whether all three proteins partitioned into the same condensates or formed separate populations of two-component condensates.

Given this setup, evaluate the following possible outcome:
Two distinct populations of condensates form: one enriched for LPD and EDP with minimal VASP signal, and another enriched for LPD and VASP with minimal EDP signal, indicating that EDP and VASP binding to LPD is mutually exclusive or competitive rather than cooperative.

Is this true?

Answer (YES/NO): NO